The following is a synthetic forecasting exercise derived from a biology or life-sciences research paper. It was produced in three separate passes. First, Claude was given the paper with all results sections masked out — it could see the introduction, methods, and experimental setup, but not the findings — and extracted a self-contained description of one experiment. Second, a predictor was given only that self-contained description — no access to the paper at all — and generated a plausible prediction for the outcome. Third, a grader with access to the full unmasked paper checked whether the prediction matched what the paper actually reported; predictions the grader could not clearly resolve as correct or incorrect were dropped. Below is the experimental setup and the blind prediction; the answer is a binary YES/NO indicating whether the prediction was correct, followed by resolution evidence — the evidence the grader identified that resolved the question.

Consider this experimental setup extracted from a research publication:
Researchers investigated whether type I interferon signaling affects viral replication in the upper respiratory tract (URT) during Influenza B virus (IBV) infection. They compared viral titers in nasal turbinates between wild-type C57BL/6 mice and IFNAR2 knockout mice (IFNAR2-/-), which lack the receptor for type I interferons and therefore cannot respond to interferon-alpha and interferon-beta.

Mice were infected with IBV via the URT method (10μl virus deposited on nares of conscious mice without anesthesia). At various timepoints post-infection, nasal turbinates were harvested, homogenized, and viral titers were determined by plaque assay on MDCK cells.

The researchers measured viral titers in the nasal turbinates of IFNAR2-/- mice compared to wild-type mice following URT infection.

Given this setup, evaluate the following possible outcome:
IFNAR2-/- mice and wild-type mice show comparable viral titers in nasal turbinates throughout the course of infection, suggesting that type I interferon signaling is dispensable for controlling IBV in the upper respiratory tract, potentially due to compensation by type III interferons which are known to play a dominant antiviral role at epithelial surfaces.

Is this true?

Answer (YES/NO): YES